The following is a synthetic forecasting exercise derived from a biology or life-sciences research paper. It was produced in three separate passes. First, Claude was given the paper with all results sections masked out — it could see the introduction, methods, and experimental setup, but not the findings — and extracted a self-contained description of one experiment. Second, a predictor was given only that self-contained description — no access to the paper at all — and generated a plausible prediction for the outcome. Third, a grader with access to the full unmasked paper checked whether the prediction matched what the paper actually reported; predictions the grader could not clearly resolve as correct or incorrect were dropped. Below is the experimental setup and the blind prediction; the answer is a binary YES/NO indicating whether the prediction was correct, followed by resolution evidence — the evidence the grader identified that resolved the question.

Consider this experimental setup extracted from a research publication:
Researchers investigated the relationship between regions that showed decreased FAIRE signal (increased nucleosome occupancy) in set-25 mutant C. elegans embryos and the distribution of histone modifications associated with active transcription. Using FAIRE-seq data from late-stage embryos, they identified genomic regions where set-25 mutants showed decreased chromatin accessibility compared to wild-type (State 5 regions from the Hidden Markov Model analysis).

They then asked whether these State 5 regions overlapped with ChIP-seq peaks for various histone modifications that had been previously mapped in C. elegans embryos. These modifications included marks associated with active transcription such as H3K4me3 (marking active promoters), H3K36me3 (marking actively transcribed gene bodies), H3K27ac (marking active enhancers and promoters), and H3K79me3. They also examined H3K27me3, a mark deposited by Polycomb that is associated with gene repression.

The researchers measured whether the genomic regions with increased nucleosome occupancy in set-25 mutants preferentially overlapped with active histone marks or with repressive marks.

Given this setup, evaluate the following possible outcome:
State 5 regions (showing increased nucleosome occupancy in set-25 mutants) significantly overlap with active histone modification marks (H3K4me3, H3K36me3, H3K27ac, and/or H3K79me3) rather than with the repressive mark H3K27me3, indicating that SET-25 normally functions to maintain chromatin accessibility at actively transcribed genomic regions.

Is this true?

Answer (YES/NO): NO